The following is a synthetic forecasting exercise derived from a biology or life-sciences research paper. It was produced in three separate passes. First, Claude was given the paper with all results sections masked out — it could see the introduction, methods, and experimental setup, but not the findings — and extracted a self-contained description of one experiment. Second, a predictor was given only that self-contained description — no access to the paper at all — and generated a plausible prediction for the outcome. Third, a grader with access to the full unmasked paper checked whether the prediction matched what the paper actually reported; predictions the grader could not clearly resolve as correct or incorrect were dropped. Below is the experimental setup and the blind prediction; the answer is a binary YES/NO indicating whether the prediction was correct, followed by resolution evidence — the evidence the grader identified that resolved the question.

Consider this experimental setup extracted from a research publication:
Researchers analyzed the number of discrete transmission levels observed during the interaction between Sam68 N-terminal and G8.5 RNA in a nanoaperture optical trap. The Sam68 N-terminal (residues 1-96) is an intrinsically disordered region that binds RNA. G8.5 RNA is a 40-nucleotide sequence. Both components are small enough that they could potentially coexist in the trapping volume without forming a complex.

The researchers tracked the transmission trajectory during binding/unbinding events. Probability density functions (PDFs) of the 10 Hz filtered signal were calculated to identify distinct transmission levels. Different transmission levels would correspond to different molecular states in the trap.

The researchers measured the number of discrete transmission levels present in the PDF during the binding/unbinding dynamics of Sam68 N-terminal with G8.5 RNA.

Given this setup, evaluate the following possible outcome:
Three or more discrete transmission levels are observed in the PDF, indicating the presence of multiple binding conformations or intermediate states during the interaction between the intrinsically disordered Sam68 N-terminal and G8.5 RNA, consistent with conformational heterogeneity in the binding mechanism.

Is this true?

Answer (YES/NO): YES